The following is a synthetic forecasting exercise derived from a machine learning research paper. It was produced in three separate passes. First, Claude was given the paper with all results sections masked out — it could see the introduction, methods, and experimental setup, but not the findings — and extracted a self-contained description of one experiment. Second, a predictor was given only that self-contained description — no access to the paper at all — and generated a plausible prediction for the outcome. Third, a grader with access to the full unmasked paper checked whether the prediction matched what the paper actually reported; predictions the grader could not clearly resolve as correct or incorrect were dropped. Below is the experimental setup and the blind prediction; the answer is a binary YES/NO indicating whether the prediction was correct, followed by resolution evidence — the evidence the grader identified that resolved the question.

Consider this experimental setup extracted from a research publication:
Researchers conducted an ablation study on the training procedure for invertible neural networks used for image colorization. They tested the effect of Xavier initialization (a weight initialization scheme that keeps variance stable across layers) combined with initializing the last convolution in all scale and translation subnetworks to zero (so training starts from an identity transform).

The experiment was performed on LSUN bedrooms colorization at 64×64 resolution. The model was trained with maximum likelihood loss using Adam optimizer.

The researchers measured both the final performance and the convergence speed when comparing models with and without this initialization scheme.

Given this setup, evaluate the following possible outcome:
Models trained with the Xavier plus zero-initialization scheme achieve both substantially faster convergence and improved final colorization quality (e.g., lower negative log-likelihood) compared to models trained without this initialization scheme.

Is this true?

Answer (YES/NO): NO